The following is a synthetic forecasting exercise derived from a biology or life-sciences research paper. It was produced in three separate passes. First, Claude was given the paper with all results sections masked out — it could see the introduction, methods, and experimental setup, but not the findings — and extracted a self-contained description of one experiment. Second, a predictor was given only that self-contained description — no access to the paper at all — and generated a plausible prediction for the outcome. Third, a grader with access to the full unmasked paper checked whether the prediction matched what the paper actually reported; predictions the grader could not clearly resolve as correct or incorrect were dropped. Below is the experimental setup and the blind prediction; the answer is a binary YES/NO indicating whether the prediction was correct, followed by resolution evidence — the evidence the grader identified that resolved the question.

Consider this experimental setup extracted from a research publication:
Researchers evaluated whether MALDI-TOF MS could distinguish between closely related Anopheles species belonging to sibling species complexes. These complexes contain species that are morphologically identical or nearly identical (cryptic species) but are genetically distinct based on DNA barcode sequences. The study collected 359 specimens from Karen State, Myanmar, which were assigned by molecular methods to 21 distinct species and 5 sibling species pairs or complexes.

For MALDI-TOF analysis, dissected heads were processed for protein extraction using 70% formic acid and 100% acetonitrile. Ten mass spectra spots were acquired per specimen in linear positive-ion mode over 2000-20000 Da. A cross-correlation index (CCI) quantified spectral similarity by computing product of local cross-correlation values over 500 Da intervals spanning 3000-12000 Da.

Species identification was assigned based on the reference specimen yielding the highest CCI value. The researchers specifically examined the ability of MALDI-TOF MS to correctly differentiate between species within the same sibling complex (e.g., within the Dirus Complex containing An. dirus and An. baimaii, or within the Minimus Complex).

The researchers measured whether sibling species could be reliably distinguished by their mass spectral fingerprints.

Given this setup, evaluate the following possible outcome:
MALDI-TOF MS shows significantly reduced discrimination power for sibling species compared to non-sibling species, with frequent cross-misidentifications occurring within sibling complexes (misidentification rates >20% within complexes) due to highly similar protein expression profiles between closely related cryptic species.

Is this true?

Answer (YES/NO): NO